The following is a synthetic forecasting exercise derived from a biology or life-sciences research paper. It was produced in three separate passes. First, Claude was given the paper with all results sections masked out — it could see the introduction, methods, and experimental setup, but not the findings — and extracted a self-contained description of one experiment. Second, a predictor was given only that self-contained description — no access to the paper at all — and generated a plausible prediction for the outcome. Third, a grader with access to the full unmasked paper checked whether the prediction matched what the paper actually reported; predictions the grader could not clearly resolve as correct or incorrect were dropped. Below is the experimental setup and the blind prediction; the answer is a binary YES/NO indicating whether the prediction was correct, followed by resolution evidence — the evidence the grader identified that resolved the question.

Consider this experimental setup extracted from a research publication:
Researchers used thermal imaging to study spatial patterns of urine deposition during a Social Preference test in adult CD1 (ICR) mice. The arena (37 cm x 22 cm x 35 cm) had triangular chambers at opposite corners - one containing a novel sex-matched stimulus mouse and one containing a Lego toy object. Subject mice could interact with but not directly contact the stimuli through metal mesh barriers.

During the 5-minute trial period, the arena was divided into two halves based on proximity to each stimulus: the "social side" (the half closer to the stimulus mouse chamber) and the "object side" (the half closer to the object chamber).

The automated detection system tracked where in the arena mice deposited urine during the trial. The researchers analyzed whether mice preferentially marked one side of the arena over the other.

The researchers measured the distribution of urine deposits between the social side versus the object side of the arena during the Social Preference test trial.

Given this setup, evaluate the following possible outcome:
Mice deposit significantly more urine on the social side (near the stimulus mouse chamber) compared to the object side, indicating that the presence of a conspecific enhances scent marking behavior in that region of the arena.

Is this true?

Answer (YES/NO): NO